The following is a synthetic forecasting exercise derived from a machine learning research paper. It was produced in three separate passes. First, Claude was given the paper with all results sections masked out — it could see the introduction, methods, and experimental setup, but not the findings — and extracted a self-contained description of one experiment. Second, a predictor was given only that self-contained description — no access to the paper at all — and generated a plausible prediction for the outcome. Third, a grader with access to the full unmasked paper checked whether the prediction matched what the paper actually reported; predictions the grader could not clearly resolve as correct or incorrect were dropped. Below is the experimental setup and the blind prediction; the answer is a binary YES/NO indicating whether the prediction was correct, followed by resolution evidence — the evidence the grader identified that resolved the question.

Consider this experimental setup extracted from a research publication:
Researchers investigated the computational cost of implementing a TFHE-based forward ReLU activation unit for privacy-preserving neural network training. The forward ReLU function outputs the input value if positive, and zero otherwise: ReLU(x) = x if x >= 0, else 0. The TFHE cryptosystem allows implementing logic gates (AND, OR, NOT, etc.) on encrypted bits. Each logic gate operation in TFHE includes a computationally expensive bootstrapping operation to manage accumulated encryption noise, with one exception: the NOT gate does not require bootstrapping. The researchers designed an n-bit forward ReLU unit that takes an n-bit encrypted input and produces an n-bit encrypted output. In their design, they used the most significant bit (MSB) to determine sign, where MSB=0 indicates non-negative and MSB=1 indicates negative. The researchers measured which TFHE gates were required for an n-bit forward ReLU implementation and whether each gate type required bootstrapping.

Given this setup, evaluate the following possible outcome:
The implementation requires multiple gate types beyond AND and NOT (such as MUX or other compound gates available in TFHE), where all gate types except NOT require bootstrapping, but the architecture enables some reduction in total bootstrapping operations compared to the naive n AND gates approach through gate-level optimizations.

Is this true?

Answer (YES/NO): NO